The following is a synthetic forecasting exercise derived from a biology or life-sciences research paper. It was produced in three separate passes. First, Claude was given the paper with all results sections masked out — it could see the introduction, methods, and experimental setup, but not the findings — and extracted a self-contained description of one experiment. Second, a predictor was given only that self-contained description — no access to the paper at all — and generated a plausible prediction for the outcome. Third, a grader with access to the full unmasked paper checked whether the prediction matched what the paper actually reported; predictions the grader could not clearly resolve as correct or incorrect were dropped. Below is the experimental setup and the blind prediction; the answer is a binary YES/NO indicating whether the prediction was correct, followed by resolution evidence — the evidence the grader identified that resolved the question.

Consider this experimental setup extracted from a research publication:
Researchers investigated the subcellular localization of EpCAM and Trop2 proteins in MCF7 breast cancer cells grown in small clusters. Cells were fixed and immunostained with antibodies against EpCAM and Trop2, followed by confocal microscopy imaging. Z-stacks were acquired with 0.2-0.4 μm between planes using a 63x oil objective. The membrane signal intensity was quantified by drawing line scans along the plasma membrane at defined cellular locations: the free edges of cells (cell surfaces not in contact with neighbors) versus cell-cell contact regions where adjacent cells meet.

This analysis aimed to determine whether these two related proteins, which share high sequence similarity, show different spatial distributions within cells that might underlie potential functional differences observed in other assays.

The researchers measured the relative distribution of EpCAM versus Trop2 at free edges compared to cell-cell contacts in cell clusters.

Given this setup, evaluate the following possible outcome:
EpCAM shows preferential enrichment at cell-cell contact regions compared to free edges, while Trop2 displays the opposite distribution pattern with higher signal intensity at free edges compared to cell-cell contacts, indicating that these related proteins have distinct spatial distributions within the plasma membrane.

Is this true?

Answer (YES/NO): NO